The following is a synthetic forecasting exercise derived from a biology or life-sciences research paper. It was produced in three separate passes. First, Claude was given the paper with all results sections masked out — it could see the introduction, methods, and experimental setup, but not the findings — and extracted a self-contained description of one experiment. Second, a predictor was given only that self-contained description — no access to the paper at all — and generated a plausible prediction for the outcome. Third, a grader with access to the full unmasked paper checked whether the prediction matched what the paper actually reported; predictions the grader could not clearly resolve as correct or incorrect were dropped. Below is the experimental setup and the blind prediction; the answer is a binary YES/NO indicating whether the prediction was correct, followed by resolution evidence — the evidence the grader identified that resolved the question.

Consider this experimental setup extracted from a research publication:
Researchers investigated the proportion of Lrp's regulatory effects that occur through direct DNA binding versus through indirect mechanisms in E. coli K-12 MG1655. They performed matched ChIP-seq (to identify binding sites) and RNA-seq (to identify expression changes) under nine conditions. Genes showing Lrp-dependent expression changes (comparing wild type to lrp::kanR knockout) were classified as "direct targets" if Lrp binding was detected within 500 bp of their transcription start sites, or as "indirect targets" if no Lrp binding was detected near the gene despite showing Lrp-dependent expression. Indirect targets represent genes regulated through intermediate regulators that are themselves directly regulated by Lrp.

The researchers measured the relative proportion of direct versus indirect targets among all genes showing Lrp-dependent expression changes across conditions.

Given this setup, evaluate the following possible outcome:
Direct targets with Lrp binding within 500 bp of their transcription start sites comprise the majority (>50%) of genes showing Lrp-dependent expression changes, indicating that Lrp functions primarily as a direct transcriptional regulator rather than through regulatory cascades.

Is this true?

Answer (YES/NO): NO